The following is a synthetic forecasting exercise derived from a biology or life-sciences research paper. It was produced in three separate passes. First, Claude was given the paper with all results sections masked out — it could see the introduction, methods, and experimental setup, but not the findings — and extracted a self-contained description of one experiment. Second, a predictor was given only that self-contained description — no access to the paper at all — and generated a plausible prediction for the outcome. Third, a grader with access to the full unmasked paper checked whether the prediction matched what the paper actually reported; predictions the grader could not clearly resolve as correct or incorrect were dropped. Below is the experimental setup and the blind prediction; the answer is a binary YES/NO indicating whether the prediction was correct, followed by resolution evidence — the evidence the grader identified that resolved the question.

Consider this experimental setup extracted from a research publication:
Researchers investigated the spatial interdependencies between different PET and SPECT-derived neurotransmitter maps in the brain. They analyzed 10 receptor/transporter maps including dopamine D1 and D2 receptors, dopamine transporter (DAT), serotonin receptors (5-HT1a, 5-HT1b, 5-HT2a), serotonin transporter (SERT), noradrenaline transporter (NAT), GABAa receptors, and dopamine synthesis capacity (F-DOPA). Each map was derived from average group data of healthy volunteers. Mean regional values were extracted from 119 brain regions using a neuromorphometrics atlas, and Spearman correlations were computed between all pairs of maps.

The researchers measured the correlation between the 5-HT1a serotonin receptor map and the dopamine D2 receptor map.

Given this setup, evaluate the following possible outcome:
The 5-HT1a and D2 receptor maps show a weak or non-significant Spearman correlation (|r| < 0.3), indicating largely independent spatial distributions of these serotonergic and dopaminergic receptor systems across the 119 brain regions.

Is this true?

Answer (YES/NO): YES